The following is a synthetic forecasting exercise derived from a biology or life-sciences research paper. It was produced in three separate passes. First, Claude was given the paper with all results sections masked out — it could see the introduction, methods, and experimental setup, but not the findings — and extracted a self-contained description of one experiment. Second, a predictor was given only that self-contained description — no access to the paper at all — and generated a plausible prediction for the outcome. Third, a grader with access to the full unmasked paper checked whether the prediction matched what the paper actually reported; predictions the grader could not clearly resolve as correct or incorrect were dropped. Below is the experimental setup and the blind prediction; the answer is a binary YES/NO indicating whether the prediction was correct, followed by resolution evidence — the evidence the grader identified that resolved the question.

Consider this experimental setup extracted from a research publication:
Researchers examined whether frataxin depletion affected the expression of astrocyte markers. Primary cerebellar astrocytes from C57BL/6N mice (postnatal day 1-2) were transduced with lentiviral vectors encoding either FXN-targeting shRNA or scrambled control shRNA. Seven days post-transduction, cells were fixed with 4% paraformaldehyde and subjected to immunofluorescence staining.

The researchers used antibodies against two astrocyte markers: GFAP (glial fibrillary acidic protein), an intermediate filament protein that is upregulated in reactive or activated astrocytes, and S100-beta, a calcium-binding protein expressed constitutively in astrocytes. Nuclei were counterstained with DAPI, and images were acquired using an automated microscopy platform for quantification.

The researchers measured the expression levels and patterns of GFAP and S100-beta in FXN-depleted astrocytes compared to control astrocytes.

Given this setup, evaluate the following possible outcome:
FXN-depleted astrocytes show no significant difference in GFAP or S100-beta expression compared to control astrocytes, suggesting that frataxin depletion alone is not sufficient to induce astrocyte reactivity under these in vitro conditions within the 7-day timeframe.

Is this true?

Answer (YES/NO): YES